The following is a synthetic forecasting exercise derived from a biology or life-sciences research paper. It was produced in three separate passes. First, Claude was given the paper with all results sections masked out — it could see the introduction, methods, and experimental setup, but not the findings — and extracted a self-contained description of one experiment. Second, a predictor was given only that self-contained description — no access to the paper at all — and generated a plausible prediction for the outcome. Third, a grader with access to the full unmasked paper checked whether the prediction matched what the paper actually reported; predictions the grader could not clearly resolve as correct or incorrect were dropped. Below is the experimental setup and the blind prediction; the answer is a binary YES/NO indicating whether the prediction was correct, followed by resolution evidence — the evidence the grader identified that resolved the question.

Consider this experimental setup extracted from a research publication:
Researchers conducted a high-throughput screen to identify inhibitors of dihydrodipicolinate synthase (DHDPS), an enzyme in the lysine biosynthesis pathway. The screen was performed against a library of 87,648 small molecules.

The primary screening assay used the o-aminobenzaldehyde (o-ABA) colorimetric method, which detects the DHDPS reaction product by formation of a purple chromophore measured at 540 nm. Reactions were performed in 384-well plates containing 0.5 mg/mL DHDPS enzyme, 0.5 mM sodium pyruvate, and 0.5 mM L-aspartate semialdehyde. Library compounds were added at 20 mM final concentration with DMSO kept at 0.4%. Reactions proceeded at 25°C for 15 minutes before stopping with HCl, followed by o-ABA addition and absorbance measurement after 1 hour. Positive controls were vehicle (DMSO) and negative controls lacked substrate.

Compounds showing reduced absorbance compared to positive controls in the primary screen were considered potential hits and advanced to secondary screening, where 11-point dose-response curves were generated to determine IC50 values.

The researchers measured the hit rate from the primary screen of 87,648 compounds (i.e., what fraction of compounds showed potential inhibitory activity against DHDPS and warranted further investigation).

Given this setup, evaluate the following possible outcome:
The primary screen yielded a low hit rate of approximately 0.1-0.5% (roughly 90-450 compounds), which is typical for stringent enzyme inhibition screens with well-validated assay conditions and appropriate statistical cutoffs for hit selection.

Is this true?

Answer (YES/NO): YES